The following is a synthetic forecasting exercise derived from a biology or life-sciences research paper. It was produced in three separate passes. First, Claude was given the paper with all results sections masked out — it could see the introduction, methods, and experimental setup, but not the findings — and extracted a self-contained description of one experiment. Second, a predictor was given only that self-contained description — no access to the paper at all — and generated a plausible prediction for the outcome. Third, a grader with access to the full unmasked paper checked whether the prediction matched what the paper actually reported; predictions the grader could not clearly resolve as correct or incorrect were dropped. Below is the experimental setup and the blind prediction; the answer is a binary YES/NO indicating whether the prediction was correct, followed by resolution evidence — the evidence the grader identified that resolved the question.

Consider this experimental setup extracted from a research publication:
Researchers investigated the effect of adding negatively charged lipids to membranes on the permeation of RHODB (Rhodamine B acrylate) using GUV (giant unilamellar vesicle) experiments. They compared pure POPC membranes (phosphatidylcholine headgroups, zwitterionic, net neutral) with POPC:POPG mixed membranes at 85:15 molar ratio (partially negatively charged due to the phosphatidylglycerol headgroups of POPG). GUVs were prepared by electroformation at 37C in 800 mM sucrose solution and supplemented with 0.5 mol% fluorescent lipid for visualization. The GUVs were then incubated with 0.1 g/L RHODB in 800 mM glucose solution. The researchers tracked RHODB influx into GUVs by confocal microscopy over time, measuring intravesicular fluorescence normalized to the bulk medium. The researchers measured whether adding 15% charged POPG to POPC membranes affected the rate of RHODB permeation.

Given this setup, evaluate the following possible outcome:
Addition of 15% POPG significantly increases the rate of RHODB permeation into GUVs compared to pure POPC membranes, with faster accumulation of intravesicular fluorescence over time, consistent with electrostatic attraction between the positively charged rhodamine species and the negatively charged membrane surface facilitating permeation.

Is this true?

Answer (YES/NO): NO